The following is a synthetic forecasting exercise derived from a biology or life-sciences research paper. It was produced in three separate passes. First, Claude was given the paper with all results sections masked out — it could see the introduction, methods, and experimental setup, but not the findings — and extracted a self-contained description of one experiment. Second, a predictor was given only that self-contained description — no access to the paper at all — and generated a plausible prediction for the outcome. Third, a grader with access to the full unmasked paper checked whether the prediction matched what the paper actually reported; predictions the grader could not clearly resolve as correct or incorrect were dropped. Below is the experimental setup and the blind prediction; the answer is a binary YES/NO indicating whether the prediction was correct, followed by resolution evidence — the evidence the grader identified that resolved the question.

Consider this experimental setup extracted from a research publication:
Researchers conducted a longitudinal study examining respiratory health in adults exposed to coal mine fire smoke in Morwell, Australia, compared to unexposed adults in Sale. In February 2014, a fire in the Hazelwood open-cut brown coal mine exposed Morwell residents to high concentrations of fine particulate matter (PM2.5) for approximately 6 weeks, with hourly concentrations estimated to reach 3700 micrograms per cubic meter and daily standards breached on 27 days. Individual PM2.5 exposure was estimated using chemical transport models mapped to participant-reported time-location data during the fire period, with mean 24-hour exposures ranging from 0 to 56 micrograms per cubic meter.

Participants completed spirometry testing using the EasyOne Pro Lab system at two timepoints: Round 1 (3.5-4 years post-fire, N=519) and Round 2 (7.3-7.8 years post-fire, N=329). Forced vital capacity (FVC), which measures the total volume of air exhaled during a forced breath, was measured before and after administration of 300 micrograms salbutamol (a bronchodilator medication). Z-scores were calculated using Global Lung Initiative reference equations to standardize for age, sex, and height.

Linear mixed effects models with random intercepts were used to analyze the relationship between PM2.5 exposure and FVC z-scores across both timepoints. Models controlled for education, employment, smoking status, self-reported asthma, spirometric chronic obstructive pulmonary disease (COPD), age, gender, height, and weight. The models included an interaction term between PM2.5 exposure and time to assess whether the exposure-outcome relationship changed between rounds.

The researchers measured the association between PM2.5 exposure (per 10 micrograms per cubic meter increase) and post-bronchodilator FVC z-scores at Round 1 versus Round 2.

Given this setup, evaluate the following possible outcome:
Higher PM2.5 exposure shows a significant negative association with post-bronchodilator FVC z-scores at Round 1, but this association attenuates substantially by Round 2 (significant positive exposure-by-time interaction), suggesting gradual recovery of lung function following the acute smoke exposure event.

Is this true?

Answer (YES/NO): NO